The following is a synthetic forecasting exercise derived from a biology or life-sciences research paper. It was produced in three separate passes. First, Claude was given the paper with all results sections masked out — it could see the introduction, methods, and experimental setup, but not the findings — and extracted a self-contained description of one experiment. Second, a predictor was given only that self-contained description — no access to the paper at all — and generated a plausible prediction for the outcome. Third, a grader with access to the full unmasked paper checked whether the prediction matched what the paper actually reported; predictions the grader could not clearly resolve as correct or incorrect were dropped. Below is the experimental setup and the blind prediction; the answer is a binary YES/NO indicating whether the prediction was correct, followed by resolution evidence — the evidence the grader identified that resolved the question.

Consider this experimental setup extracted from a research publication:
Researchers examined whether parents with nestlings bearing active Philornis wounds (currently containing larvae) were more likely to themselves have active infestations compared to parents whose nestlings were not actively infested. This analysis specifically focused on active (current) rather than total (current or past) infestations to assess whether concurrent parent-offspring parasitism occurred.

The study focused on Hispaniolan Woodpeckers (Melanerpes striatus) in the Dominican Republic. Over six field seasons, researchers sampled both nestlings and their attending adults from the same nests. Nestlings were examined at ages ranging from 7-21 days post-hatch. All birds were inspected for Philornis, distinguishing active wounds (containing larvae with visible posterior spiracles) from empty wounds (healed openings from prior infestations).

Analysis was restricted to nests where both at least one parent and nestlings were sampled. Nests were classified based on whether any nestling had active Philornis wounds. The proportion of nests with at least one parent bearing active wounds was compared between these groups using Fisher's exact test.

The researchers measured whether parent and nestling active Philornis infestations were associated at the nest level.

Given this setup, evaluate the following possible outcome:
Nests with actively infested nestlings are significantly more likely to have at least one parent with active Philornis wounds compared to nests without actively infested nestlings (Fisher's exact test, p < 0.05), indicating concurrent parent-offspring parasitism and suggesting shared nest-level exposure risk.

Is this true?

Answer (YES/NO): YES